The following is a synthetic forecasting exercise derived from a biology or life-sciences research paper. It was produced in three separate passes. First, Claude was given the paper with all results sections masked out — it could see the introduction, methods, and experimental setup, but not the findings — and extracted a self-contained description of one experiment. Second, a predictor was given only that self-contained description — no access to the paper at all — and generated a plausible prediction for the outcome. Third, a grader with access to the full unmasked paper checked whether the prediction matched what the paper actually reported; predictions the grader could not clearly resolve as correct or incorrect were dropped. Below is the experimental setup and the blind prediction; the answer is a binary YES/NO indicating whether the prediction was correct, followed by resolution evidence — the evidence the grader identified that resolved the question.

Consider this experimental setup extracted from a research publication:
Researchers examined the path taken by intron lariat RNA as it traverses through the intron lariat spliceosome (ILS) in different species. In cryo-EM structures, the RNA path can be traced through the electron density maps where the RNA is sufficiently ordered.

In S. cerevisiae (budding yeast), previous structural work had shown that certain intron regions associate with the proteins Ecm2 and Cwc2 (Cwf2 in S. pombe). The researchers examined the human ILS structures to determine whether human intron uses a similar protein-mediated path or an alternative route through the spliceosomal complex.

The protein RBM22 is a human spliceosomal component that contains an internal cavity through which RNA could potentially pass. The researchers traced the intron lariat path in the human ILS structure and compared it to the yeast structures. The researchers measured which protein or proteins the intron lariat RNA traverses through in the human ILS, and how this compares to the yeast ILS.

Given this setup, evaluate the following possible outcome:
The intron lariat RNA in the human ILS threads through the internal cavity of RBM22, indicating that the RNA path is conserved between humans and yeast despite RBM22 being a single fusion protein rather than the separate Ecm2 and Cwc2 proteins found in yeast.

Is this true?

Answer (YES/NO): NO